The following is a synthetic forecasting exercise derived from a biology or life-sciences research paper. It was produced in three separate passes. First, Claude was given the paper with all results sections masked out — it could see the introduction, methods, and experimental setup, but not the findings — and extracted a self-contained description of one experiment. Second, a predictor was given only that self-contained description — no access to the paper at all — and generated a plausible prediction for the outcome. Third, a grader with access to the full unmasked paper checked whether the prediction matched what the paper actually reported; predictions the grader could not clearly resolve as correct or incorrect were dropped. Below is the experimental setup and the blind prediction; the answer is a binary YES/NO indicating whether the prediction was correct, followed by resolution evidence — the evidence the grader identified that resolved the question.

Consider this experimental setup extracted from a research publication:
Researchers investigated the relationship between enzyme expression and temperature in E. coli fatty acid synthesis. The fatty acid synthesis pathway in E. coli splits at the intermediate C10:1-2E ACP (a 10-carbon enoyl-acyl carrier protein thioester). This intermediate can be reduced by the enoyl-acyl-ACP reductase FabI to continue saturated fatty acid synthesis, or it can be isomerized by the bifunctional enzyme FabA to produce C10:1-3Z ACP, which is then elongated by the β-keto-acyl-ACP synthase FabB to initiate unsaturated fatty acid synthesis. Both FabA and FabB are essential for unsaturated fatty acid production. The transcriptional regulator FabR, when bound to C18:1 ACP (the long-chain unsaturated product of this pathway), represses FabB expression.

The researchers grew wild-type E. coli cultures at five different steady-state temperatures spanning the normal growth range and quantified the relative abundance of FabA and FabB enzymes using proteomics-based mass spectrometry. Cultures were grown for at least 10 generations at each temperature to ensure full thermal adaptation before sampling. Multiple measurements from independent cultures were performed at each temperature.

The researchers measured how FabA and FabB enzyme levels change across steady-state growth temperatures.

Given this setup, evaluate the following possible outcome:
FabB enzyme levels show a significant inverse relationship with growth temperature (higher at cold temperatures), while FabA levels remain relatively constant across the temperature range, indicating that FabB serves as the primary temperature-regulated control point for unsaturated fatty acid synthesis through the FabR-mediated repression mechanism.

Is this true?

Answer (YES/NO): NO